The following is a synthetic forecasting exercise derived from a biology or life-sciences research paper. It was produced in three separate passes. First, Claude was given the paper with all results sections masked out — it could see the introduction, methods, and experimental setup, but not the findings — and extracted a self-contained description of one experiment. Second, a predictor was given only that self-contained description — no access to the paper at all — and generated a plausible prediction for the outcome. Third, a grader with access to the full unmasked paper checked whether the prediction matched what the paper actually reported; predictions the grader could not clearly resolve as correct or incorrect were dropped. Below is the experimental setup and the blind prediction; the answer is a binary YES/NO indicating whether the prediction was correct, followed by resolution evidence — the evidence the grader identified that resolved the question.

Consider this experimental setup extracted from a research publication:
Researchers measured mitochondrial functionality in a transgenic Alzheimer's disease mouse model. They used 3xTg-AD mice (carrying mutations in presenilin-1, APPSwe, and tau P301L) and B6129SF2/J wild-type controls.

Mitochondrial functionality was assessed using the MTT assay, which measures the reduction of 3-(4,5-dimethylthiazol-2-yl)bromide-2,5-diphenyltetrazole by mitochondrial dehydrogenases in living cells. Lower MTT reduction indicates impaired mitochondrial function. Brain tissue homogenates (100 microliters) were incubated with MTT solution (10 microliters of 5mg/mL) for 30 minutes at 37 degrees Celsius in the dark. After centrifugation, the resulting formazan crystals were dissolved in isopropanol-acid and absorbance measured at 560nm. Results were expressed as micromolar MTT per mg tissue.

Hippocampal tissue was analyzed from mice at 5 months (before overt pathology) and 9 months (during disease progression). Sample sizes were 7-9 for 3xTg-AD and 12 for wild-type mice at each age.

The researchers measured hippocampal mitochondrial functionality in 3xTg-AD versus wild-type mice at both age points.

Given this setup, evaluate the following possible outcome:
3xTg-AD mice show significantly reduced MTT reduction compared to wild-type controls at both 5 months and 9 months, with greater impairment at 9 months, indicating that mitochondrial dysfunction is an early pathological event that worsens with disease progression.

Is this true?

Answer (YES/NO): NO